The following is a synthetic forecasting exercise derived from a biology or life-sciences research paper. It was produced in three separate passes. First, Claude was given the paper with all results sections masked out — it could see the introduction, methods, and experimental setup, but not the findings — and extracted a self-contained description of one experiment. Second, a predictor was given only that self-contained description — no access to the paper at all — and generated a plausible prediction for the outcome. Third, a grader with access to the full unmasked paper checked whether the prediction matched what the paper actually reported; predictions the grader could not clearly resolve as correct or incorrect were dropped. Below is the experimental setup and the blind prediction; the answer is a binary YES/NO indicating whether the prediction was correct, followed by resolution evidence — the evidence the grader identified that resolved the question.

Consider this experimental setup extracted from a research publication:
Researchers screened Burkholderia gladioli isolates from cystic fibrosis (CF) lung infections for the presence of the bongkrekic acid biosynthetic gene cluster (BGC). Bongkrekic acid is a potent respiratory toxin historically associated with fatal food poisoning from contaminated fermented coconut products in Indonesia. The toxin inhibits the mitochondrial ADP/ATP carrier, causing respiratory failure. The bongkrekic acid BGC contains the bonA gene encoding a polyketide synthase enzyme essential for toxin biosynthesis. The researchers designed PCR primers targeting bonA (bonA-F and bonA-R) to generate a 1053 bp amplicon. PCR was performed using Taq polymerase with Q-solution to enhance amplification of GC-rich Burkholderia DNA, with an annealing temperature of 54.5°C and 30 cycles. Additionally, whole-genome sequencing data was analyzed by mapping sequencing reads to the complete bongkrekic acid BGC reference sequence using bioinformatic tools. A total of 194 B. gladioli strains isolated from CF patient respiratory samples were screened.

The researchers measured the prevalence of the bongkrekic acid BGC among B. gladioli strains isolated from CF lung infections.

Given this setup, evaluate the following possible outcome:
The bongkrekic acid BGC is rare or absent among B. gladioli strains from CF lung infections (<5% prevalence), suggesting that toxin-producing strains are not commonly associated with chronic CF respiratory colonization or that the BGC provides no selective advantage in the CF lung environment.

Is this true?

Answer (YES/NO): NO